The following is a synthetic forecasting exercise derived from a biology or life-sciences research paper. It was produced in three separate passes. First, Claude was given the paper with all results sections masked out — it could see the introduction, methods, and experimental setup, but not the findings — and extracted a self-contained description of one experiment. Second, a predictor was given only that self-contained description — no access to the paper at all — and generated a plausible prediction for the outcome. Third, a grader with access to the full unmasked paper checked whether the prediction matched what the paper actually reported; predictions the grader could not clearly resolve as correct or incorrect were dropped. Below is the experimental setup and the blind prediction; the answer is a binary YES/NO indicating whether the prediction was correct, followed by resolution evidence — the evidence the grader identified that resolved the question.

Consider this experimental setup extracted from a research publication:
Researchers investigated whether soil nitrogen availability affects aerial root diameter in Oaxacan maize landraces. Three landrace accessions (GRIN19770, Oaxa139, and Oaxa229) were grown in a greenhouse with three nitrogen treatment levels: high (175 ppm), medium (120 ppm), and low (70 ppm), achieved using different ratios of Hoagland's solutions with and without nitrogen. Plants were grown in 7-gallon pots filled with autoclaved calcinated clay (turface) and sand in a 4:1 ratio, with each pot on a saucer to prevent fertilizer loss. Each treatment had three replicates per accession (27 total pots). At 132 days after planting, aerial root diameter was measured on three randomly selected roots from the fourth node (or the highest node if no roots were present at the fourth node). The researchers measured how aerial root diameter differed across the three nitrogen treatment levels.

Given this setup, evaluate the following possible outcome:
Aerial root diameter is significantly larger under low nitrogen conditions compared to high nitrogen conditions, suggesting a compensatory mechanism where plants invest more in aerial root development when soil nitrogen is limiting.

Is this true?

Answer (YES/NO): NO